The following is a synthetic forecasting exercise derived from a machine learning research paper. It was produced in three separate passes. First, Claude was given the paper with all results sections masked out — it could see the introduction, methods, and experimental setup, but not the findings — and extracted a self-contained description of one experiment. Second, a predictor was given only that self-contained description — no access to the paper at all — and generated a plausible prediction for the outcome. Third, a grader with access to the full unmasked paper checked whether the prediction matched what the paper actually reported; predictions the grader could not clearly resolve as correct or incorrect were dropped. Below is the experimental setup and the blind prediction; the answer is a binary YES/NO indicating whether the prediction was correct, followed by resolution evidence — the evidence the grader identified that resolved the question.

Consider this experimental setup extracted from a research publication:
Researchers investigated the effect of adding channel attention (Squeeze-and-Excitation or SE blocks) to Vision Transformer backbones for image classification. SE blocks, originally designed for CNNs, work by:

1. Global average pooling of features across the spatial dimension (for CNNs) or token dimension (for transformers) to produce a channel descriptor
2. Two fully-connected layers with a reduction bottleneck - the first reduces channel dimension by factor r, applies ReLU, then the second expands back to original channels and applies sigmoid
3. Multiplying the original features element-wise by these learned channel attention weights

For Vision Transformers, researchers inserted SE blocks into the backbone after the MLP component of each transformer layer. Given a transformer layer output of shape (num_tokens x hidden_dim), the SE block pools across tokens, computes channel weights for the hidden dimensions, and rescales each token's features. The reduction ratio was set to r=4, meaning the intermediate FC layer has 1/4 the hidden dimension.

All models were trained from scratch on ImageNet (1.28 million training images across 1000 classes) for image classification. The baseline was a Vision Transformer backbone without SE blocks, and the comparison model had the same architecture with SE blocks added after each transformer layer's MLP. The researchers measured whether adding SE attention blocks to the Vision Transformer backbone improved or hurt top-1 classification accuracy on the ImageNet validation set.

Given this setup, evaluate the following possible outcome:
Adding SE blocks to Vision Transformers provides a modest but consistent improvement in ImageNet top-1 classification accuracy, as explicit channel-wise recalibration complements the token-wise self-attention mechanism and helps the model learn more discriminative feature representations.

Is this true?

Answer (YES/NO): YES